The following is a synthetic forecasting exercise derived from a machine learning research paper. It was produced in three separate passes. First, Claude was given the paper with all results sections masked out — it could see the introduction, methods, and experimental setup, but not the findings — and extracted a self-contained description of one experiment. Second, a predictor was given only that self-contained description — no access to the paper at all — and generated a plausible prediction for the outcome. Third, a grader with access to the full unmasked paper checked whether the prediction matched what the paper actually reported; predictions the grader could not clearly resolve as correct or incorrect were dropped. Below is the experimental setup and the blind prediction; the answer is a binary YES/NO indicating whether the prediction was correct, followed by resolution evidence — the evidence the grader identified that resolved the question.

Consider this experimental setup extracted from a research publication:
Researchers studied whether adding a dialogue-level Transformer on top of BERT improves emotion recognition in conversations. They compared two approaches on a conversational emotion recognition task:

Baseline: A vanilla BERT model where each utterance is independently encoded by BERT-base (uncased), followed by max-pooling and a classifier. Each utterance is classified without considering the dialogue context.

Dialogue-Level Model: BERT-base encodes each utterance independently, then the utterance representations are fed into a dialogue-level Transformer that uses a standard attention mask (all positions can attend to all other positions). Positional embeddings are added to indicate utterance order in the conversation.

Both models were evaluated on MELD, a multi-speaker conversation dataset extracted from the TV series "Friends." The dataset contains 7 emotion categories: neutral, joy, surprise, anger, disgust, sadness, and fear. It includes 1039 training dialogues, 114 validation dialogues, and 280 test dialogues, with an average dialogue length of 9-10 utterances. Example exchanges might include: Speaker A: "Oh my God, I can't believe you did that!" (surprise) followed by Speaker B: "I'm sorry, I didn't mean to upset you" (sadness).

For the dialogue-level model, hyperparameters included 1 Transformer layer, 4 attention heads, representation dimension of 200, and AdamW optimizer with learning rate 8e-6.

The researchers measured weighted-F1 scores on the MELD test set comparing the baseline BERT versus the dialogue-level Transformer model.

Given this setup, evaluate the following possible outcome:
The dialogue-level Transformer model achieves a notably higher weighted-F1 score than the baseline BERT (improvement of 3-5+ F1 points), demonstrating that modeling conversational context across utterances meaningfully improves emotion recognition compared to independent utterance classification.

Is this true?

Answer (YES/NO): NO